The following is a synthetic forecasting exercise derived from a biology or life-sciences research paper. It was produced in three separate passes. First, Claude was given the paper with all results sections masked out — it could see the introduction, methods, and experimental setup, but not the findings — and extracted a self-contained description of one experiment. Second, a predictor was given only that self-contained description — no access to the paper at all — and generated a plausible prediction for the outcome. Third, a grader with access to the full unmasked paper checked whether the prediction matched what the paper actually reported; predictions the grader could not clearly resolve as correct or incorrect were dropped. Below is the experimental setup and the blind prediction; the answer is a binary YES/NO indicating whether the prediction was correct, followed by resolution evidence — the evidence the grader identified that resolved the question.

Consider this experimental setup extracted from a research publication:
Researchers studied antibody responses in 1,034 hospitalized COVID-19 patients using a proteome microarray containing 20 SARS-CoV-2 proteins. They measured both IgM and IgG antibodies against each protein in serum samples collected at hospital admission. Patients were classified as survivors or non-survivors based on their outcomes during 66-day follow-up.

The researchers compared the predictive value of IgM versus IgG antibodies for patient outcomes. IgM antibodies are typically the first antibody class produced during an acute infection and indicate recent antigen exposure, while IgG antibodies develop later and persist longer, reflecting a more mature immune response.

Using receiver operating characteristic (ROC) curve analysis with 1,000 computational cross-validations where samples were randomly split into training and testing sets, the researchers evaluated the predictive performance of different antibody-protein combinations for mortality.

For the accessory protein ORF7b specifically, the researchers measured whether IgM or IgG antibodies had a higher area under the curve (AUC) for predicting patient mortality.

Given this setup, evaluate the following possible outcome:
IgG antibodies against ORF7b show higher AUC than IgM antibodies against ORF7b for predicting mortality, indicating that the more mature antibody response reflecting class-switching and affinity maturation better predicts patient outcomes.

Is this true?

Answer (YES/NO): NO